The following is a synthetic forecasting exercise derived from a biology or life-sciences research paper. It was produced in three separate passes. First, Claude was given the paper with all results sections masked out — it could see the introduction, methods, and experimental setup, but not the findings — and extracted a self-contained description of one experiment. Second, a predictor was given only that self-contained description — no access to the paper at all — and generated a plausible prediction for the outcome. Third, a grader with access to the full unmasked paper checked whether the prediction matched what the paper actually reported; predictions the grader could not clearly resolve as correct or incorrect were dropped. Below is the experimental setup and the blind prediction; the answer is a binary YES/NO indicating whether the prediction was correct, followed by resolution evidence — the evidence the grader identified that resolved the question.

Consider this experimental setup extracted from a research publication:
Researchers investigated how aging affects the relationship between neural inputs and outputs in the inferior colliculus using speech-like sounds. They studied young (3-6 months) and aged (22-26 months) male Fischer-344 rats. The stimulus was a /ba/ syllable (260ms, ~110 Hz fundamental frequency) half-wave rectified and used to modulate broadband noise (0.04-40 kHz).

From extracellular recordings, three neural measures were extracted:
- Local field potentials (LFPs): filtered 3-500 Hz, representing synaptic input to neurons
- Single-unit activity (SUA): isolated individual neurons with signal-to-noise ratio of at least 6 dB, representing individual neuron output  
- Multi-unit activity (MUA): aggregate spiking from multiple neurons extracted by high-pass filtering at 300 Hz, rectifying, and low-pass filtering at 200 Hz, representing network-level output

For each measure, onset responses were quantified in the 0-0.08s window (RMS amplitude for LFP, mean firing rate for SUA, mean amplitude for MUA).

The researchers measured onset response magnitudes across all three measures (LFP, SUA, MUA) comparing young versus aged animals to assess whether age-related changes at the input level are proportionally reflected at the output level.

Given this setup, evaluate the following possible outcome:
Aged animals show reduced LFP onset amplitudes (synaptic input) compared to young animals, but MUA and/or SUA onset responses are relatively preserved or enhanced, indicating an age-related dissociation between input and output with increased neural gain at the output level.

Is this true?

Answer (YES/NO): YES